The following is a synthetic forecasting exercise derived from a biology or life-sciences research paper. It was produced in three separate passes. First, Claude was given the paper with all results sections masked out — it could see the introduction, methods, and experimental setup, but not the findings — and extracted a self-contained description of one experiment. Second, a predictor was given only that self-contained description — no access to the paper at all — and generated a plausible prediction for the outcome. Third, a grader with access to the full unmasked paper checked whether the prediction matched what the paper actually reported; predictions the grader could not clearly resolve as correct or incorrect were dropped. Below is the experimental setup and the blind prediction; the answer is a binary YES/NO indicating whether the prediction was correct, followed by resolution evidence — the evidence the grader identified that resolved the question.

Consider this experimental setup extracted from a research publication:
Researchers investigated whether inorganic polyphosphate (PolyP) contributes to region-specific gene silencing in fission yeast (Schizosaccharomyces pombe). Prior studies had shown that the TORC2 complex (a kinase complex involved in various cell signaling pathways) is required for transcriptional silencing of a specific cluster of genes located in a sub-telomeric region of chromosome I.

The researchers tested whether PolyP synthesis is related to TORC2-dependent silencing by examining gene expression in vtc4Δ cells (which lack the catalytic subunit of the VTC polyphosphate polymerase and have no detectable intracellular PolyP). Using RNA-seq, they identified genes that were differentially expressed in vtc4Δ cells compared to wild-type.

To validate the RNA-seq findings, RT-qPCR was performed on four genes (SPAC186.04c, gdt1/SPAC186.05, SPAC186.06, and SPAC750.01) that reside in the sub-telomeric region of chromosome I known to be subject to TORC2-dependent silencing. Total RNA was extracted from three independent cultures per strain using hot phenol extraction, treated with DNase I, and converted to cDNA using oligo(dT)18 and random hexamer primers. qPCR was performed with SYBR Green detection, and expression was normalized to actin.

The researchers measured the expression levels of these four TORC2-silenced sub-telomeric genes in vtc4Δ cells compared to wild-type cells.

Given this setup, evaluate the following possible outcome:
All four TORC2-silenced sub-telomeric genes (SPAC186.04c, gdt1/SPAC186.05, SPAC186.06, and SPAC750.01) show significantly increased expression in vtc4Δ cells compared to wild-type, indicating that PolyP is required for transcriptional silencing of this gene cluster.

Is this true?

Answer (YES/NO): YES